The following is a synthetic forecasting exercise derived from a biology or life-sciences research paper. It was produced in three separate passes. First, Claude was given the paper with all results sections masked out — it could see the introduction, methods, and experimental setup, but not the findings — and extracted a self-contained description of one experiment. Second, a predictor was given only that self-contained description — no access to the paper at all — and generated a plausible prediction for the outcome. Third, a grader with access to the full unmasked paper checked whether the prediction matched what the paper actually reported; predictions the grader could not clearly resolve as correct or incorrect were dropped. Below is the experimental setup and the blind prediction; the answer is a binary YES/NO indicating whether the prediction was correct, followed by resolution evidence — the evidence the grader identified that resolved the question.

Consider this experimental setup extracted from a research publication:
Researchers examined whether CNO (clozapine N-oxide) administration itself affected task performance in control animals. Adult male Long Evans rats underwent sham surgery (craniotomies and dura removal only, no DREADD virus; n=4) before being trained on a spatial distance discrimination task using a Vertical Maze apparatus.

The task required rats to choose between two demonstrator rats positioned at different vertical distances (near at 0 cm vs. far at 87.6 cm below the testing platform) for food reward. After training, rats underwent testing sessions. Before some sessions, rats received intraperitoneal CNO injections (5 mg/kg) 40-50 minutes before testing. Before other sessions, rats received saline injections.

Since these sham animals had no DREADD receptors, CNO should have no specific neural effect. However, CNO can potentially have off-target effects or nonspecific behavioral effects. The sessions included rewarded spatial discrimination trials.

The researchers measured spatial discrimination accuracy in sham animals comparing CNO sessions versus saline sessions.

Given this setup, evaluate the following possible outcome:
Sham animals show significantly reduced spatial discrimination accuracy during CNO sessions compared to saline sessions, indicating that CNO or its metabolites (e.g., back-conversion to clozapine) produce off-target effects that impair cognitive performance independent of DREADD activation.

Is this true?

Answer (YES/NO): NO